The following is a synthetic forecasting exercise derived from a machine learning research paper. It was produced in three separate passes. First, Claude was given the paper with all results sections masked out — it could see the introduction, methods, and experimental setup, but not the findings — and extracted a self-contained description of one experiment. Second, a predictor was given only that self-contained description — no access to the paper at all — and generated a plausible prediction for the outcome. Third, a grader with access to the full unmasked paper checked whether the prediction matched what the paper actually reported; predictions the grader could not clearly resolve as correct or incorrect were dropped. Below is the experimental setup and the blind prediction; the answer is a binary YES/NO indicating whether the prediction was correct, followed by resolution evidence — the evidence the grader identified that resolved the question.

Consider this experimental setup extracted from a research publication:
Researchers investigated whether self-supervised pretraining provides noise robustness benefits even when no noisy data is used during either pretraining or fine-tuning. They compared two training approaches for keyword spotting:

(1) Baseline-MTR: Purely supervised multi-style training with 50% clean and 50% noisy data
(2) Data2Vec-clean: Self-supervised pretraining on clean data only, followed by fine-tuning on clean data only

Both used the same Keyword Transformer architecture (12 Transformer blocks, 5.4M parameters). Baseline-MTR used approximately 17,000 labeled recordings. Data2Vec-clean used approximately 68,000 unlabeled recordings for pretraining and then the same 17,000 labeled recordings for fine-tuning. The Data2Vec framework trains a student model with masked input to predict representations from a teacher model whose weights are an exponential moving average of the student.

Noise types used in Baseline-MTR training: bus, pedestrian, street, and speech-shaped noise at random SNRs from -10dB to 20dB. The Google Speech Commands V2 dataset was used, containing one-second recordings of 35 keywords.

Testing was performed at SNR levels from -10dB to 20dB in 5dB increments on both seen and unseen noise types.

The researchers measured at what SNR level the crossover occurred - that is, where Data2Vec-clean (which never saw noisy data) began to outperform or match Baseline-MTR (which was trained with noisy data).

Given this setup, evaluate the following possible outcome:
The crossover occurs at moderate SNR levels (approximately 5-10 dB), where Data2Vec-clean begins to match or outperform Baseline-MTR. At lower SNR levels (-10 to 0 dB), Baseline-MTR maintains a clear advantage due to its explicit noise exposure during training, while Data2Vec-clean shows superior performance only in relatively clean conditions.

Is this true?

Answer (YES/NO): YES